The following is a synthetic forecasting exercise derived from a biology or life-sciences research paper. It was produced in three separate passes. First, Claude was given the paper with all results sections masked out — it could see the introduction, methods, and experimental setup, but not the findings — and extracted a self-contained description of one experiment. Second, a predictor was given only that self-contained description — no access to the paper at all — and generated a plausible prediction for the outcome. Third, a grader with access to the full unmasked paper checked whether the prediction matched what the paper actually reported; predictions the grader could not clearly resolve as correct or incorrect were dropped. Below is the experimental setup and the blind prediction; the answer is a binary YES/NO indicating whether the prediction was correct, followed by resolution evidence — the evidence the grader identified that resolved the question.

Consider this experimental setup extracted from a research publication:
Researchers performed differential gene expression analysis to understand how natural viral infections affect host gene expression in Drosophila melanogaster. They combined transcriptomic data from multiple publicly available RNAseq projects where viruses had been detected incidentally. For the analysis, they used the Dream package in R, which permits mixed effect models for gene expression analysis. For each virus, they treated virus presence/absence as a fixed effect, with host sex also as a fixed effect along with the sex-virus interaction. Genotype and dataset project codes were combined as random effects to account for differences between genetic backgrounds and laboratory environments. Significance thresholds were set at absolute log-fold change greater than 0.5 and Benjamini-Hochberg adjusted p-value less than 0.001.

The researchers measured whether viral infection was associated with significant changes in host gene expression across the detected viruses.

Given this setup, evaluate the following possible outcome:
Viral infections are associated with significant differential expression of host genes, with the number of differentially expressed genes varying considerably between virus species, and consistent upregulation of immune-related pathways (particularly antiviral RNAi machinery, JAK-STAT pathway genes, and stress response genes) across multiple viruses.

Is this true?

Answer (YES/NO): NO